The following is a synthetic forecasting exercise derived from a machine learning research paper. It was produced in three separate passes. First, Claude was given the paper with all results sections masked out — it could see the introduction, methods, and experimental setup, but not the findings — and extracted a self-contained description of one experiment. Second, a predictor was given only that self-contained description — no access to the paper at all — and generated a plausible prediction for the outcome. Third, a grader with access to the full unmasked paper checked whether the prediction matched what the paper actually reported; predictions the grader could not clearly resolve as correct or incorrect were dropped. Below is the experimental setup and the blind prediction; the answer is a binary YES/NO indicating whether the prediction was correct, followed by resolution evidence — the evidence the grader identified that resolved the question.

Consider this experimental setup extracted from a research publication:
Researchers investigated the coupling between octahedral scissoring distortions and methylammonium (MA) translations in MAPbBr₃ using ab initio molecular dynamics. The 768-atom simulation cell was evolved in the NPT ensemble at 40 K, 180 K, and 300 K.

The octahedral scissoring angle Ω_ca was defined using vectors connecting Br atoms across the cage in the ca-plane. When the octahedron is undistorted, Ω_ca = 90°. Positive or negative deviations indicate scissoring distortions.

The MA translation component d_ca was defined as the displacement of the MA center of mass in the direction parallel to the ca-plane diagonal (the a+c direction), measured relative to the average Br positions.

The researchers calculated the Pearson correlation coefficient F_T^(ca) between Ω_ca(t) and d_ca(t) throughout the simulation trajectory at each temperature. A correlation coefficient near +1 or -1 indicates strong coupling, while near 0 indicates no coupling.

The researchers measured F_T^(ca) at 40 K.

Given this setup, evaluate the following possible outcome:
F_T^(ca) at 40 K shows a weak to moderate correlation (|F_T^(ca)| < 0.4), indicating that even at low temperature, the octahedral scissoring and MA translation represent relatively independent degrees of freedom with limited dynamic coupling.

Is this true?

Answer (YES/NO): NO